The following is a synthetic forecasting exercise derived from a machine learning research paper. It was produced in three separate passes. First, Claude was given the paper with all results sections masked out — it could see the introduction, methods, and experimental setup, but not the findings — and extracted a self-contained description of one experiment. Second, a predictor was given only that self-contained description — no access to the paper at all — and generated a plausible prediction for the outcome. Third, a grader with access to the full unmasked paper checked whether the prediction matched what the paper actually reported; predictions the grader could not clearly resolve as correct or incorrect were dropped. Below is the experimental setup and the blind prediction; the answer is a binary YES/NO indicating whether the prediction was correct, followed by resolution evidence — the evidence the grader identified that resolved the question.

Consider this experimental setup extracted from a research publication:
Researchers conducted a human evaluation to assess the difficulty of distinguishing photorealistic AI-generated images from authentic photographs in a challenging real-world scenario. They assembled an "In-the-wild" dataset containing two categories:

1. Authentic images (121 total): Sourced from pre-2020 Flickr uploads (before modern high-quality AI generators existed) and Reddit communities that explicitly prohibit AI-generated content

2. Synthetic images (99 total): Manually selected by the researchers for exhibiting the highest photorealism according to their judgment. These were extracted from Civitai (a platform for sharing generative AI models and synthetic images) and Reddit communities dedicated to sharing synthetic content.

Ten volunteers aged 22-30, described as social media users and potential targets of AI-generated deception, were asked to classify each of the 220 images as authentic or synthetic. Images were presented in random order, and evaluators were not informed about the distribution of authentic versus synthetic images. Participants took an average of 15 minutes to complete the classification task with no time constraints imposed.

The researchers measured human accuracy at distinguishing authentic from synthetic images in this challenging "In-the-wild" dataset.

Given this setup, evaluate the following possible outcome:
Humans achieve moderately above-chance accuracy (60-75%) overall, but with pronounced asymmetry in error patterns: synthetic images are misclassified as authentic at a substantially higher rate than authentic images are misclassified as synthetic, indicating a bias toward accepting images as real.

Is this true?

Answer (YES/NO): NO